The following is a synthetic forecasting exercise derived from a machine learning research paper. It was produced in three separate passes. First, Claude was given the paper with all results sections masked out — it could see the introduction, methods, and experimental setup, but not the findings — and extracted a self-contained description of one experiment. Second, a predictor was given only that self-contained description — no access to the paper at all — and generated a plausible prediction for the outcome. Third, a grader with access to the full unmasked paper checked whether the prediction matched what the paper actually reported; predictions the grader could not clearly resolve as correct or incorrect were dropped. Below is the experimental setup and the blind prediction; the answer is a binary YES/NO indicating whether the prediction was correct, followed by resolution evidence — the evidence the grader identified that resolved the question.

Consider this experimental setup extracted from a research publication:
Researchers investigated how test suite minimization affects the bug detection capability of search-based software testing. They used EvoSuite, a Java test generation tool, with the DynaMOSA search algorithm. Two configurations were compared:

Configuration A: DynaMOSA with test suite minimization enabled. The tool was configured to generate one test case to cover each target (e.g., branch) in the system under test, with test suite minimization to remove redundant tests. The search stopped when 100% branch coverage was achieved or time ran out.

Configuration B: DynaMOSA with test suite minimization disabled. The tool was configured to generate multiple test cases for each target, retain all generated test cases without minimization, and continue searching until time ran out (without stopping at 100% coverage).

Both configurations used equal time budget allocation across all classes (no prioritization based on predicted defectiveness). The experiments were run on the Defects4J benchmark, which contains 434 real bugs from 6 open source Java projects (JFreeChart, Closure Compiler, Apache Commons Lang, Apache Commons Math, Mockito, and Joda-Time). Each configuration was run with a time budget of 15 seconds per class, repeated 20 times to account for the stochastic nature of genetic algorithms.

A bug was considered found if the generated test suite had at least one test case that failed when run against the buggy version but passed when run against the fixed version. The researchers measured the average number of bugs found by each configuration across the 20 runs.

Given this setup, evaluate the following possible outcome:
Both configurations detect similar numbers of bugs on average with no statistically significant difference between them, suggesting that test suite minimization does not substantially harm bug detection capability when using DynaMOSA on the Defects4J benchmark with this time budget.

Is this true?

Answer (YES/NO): NO